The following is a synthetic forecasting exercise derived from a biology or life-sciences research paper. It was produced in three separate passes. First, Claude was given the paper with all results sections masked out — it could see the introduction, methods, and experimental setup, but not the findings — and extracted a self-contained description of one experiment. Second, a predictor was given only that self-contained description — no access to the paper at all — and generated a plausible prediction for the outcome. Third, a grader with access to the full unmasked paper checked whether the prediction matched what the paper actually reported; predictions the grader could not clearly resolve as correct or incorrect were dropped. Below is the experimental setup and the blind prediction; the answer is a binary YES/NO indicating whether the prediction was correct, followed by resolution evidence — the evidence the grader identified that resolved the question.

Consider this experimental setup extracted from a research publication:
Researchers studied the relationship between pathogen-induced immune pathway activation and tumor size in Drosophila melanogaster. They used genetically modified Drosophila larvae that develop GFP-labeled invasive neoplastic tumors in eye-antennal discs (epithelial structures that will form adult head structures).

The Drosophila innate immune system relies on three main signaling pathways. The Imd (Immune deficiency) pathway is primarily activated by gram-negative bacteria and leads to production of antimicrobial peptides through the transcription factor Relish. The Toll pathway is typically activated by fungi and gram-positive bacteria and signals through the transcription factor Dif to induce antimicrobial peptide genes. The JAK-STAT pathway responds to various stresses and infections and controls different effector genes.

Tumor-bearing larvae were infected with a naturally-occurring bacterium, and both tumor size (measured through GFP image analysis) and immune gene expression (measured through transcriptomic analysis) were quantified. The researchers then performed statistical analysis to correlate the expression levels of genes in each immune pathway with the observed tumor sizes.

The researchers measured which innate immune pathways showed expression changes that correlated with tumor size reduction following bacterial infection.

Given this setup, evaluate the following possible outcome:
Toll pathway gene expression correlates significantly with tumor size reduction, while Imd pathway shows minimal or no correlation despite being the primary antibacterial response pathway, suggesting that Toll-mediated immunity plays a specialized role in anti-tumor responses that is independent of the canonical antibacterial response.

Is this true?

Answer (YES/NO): NO